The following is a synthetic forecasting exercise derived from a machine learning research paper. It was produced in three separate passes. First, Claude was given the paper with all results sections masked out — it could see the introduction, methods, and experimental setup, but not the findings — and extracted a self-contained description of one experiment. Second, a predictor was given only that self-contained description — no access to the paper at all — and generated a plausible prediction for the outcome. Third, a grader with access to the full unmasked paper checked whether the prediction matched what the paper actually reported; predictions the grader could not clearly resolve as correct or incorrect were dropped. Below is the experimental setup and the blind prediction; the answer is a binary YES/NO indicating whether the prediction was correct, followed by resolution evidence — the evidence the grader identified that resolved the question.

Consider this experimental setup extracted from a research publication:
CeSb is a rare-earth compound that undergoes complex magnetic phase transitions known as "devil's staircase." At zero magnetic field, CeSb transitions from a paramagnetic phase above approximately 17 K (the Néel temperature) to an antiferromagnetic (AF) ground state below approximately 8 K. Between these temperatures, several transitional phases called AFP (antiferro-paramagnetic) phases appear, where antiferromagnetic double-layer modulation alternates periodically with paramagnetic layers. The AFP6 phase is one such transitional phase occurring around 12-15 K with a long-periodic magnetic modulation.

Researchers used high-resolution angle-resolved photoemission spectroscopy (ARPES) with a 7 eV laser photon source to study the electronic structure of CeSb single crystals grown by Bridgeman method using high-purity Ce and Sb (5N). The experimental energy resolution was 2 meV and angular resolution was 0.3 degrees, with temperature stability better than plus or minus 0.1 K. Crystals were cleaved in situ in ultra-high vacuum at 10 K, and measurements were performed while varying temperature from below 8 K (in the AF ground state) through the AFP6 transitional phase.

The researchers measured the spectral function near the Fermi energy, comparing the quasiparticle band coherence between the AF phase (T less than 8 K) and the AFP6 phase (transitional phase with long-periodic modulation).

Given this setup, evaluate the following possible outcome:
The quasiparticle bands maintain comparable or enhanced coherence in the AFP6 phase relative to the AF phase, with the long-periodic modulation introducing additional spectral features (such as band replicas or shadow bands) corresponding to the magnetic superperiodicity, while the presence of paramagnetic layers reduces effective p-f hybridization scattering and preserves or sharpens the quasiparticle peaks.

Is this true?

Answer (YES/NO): NO